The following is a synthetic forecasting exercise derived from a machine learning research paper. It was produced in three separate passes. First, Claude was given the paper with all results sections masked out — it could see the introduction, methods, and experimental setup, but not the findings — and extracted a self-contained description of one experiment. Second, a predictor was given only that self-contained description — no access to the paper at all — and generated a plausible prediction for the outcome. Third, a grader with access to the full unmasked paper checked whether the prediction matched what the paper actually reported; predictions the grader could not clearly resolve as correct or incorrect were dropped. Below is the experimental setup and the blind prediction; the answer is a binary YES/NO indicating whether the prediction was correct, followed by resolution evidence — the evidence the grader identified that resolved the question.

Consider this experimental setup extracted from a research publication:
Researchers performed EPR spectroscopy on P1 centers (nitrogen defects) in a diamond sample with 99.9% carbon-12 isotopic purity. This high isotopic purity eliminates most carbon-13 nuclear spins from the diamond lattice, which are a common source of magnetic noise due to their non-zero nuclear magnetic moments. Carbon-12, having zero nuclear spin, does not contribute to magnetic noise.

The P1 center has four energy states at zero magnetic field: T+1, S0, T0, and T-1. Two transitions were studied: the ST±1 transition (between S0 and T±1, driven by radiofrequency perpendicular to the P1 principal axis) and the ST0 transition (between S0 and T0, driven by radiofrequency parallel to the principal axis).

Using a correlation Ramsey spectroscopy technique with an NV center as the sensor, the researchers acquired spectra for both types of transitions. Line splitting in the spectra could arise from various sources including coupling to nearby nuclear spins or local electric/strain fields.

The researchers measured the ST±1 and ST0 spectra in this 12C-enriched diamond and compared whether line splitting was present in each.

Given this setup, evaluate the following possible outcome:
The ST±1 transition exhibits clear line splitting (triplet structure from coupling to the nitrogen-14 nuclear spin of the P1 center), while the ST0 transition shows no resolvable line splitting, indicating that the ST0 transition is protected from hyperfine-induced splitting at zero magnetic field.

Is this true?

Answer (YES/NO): NO